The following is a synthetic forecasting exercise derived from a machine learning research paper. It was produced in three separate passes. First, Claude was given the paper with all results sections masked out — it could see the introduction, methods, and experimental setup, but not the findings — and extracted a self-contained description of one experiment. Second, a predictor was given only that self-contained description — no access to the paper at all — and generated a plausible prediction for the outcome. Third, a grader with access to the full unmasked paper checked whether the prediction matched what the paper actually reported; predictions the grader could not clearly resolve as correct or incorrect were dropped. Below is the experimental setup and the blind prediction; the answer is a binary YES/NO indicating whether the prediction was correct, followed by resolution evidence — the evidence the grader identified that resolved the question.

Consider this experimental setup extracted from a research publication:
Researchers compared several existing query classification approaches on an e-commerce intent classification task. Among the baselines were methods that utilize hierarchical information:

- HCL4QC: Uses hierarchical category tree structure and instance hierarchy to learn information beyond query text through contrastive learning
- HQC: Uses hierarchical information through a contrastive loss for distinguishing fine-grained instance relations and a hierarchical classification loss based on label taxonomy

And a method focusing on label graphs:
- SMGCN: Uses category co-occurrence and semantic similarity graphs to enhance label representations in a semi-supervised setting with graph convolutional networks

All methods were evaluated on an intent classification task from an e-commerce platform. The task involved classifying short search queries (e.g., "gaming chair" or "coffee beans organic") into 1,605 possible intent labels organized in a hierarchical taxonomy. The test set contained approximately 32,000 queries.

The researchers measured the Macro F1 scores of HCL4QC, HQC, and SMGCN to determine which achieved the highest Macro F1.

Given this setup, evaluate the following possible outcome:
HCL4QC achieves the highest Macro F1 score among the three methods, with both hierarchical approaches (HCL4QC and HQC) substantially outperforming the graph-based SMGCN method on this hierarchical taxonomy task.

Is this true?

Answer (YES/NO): NO